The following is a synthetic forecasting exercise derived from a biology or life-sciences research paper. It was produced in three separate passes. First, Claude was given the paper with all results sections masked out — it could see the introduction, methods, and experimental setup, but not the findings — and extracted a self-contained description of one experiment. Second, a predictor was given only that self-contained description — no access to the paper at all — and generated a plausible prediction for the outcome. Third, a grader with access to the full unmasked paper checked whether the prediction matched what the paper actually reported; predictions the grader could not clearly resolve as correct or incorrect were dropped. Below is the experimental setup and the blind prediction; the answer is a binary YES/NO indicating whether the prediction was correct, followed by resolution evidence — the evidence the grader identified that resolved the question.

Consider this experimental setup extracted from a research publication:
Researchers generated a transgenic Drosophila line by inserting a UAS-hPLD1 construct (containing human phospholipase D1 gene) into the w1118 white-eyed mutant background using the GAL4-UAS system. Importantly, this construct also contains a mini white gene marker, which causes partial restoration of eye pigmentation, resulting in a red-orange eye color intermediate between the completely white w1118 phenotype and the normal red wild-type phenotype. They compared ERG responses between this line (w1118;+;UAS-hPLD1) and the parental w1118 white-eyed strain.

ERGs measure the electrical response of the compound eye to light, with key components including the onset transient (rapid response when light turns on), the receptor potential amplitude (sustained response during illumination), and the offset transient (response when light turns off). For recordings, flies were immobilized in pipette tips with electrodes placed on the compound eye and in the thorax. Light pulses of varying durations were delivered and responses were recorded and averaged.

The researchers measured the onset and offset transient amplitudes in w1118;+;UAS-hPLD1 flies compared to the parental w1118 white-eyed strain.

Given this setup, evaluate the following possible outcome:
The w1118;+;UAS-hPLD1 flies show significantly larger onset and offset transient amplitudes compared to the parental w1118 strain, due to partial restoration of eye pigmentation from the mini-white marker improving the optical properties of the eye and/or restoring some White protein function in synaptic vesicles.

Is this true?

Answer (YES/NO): NO